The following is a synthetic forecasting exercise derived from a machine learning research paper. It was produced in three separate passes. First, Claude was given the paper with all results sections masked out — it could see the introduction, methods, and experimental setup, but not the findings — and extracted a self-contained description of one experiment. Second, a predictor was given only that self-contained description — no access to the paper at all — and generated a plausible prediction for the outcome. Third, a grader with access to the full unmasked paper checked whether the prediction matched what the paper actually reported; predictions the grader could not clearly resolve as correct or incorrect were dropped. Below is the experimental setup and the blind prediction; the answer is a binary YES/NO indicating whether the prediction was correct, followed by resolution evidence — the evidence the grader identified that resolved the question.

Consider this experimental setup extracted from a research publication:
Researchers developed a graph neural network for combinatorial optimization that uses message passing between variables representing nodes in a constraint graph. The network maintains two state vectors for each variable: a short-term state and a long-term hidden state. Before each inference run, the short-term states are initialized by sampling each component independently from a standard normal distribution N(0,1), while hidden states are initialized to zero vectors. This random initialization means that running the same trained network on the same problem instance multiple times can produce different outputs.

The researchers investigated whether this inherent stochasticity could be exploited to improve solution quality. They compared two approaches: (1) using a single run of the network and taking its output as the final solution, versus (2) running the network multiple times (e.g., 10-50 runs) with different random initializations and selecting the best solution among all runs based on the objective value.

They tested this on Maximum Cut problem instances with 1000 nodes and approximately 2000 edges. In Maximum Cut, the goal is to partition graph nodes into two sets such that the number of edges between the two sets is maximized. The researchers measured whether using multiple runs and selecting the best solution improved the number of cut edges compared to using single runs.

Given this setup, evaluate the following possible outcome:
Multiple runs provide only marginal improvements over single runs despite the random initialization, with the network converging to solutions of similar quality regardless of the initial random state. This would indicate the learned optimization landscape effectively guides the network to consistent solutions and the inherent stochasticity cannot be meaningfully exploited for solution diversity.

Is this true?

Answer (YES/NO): NO